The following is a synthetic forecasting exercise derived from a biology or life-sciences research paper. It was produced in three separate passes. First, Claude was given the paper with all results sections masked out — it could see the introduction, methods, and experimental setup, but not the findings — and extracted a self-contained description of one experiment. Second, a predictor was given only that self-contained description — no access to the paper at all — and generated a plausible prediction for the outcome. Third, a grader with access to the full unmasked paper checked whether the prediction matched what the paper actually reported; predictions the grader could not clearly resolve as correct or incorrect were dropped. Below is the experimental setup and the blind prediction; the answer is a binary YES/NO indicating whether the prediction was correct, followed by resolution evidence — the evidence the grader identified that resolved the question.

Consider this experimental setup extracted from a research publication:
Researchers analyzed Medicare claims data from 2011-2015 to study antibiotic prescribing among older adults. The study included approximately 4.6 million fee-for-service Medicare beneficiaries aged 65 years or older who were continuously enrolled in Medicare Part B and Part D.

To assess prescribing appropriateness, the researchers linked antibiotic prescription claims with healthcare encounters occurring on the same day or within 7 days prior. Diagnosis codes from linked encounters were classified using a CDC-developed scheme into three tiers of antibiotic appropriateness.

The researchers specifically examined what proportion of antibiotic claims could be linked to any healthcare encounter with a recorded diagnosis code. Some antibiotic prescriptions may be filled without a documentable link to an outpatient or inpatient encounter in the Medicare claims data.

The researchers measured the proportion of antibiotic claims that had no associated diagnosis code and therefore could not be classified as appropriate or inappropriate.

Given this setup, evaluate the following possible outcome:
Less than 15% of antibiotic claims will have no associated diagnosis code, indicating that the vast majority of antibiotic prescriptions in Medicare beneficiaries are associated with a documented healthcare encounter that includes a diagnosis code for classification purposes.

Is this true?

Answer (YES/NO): NO